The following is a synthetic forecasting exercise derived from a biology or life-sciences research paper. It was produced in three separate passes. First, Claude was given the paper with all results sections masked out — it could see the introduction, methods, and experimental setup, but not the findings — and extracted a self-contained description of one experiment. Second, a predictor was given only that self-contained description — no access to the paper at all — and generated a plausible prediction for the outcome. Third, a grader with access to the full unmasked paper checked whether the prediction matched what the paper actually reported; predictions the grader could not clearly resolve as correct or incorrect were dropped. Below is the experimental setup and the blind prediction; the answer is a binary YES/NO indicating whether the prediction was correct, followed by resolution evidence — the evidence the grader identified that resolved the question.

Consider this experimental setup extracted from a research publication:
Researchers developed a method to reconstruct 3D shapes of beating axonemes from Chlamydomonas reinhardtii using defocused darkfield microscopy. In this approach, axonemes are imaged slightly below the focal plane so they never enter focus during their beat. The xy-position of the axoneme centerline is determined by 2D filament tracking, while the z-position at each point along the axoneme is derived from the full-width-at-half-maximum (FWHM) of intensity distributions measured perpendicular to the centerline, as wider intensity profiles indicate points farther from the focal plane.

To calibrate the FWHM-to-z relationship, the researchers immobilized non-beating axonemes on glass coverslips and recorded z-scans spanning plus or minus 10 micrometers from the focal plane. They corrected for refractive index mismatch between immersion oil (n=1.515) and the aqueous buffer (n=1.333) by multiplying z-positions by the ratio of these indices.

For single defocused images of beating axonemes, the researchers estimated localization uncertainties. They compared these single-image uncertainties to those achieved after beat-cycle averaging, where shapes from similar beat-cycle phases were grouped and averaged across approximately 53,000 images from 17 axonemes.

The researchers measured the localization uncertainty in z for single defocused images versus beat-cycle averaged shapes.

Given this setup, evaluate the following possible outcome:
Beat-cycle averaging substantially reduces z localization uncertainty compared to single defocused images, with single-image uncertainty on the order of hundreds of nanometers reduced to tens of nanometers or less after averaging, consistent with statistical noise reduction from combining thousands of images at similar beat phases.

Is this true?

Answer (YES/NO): NO